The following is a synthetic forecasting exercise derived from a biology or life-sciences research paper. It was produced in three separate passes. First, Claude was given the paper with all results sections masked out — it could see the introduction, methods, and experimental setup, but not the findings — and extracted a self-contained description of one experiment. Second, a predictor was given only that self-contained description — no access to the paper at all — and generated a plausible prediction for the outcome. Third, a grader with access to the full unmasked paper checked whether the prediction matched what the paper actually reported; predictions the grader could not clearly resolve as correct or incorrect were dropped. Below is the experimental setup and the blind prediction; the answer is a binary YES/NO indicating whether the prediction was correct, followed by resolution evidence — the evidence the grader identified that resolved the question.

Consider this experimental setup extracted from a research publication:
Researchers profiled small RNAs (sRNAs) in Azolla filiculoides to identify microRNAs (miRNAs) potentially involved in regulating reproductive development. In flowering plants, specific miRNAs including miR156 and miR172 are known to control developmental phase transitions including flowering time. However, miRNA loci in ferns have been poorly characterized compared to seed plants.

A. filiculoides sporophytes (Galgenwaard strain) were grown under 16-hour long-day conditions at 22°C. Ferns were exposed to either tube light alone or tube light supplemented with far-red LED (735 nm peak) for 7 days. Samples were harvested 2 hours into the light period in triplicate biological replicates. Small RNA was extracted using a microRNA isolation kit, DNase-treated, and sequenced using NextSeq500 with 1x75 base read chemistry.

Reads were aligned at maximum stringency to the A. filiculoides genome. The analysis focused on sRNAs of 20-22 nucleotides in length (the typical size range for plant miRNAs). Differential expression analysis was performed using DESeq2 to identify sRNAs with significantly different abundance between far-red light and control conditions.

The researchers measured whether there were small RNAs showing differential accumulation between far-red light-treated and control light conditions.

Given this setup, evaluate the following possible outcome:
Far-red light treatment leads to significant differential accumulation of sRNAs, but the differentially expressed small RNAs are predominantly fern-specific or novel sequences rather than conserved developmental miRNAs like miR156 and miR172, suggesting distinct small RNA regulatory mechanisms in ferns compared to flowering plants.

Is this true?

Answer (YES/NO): NO